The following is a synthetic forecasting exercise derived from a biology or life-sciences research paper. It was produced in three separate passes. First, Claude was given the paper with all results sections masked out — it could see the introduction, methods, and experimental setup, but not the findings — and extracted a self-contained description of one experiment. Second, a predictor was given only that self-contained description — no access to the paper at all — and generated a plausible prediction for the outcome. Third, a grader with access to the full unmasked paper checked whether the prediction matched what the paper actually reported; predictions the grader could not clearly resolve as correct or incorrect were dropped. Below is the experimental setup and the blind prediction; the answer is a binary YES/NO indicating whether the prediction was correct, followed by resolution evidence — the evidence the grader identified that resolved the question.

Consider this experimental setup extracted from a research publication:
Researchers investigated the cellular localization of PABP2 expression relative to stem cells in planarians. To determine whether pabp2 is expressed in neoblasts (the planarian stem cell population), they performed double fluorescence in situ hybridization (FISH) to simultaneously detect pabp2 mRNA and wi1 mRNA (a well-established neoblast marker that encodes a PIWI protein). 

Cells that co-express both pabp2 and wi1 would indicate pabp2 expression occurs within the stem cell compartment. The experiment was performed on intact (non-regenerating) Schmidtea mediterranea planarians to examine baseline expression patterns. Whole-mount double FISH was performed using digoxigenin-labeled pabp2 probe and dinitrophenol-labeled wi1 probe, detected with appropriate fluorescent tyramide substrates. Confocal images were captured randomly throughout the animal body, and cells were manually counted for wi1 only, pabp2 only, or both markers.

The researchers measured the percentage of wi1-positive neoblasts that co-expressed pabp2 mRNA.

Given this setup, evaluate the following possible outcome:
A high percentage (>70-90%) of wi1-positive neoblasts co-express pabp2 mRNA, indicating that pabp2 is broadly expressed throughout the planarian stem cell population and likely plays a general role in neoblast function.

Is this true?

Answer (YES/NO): NO